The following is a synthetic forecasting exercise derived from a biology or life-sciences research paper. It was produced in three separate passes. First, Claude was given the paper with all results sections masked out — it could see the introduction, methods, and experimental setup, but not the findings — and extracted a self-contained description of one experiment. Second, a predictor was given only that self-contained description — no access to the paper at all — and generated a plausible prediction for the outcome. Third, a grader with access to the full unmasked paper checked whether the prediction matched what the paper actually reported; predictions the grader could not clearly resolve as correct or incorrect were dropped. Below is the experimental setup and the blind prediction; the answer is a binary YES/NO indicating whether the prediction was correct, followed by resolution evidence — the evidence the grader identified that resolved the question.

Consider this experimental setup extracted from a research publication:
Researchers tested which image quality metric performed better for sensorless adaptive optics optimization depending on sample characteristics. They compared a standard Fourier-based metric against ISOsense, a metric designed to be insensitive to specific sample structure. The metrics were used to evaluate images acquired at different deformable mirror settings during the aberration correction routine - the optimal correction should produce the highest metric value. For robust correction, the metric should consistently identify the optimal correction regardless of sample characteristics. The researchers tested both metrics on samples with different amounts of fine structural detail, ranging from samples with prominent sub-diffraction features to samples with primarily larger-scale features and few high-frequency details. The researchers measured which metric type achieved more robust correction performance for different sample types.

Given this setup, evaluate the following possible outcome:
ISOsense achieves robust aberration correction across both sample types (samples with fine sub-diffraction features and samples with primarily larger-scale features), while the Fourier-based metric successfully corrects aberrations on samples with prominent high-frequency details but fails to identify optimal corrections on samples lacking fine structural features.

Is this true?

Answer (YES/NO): NO